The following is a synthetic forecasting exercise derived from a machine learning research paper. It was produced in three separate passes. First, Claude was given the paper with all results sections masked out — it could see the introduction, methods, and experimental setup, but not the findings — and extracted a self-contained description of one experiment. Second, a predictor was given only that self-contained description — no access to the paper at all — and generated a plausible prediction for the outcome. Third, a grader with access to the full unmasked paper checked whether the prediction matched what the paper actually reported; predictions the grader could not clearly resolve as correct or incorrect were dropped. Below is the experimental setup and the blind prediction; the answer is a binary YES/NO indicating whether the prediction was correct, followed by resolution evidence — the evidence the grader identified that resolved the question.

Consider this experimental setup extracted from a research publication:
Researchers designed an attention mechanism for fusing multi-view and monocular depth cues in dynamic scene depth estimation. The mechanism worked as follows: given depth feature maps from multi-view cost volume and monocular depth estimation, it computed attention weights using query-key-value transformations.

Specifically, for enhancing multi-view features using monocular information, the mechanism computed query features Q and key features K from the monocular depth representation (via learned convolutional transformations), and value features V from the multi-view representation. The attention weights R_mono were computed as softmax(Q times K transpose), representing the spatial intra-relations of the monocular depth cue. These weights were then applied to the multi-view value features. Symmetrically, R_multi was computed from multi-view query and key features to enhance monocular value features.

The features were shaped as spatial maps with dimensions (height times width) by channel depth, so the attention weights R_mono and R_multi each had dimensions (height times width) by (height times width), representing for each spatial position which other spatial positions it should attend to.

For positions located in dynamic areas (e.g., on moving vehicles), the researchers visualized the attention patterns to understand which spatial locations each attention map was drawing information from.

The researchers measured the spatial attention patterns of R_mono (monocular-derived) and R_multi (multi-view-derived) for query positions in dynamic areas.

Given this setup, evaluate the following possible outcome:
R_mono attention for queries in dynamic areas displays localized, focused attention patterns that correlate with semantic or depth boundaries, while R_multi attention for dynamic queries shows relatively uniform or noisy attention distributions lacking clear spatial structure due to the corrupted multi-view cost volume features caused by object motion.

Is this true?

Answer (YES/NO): NO